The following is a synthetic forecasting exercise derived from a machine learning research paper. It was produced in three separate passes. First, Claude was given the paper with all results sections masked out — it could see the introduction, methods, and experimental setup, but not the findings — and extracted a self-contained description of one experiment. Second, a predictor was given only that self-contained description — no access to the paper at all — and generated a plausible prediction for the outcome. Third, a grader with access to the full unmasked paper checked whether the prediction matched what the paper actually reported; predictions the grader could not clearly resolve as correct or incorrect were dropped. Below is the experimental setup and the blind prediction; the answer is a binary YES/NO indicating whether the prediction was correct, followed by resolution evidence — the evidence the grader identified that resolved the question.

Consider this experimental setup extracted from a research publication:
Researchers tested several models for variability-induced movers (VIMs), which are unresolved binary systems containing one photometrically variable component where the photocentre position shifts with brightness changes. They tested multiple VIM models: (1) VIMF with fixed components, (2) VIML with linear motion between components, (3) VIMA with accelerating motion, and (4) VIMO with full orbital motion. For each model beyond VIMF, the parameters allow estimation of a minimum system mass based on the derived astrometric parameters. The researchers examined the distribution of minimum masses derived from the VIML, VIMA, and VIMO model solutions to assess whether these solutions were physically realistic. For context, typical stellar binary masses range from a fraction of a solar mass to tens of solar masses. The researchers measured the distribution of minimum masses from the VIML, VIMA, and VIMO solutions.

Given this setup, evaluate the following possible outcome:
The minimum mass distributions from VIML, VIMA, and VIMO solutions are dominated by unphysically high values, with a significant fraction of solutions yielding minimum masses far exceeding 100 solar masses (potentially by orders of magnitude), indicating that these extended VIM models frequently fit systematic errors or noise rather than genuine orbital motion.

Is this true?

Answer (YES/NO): YES